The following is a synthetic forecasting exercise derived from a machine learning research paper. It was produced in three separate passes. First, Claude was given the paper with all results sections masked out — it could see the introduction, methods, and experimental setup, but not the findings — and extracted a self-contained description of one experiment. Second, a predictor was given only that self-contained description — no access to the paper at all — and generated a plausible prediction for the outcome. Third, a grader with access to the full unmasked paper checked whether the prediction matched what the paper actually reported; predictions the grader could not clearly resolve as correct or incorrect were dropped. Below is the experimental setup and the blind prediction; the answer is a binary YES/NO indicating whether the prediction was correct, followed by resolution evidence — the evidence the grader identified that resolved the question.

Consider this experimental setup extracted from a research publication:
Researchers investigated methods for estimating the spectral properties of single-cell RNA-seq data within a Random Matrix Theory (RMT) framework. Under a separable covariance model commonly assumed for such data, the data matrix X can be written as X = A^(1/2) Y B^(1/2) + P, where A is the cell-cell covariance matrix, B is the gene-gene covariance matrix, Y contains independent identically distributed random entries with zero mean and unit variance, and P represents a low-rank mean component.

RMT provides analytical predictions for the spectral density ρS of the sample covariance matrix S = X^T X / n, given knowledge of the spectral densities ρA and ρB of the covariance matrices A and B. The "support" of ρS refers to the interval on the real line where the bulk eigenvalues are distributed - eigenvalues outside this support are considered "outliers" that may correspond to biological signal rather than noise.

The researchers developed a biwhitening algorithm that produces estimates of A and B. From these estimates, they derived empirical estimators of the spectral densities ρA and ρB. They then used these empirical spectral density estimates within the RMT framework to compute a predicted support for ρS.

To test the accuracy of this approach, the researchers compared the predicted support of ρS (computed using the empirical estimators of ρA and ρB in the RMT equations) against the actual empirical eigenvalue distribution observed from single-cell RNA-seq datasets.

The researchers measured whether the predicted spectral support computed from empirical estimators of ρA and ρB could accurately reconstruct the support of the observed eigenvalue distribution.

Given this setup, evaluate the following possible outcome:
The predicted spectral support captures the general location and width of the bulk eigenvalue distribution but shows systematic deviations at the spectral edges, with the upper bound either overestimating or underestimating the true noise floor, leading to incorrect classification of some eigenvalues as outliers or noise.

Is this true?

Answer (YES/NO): YES